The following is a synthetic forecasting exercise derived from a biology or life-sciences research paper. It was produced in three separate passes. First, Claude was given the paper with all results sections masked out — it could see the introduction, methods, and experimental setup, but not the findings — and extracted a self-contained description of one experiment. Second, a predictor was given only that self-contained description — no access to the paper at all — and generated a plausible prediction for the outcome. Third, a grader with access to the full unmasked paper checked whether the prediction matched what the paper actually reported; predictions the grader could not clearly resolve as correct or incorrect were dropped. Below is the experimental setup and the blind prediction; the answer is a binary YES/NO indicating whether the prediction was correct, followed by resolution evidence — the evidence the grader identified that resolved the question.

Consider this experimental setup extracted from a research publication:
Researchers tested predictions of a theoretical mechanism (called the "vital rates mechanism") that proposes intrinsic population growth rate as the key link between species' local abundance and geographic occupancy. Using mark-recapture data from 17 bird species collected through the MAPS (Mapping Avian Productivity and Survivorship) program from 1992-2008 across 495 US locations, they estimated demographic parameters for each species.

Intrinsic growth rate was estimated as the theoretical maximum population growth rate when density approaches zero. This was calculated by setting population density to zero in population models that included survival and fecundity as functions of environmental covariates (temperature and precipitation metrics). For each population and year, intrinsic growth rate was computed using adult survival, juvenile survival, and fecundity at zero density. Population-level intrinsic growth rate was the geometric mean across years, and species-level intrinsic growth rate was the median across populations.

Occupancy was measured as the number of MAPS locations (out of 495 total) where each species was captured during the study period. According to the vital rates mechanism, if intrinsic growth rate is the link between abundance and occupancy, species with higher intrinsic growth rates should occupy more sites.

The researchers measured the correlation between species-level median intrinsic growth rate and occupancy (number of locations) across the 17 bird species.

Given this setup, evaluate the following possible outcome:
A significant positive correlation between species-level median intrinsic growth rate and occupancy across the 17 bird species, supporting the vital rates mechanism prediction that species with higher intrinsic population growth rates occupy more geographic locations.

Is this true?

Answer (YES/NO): NO